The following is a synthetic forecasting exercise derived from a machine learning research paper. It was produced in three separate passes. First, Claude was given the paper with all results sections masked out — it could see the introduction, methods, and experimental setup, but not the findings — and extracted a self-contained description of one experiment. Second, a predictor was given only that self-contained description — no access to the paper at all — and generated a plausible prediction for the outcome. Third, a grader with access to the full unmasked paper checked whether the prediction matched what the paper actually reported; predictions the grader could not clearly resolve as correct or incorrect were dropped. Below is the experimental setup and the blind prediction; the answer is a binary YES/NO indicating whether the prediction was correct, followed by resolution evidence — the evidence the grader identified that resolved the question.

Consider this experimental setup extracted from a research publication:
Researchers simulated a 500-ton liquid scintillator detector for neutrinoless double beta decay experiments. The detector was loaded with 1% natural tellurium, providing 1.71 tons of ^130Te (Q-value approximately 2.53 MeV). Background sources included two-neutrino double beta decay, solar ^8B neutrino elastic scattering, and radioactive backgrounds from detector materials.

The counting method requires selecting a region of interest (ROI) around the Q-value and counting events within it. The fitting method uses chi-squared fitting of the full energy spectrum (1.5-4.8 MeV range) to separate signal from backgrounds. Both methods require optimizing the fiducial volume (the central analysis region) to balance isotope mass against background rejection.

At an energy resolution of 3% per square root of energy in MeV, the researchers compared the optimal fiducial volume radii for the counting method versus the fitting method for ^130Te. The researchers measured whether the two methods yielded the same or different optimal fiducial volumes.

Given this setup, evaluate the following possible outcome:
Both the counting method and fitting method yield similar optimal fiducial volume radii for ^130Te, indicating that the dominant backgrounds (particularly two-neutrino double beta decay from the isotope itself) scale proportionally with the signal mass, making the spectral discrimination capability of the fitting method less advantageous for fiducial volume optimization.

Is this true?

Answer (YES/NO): NO